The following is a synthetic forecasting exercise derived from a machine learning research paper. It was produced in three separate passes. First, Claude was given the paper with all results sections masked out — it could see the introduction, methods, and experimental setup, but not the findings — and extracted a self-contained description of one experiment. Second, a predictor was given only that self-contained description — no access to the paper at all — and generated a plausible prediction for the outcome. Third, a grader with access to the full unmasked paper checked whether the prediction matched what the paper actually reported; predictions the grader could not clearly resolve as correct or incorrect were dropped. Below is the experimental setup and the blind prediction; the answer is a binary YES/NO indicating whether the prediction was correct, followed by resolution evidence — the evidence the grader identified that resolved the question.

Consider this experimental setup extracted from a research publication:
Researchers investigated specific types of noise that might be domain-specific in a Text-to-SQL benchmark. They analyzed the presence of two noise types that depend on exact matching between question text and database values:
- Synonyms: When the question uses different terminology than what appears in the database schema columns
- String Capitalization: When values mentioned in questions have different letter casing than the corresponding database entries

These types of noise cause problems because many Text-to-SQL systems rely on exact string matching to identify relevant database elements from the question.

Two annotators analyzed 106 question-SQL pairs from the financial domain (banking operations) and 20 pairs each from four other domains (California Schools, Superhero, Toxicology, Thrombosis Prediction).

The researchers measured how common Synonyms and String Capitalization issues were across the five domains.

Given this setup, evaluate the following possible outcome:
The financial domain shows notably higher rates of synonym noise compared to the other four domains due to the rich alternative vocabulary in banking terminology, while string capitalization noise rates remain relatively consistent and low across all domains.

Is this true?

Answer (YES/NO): NO